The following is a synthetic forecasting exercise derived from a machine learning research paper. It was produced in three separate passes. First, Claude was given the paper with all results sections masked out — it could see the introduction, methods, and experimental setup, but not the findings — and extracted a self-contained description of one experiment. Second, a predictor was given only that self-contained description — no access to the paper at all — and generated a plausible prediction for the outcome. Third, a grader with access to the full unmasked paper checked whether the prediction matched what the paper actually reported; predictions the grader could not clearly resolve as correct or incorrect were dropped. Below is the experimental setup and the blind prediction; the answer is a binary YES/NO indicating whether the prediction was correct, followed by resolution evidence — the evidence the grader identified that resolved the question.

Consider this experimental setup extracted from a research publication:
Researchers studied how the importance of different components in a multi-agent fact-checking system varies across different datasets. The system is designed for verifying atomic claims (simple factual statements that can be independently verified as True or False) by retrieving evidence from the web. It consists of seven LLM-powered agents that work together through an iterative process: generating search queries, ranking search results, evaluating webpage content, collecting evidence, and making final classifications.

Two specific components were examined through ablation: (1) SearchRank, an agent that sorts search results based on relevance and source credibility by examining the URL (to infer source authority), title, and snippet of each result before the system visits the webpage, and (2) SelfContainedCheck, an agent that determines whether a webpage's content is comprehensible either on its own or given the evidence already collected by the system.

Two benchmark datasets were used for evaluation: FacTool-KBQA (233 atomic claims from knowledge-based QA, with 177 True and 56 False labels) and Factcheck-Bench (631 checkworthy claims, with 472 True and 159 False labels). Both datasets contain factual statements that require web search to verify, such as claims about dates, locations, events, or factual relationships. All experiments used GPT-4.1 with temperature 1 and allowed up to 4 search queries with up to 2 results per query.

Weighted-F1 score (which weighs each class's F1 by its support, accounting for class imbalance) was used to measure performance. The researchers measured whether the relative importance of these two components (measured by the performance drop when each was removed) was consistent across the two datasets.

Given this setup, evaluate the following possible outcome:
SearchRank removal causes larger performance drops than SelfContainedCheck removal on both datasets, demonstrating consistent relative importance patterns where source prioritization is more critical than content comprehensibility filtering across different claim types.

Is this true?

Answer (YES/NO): NO